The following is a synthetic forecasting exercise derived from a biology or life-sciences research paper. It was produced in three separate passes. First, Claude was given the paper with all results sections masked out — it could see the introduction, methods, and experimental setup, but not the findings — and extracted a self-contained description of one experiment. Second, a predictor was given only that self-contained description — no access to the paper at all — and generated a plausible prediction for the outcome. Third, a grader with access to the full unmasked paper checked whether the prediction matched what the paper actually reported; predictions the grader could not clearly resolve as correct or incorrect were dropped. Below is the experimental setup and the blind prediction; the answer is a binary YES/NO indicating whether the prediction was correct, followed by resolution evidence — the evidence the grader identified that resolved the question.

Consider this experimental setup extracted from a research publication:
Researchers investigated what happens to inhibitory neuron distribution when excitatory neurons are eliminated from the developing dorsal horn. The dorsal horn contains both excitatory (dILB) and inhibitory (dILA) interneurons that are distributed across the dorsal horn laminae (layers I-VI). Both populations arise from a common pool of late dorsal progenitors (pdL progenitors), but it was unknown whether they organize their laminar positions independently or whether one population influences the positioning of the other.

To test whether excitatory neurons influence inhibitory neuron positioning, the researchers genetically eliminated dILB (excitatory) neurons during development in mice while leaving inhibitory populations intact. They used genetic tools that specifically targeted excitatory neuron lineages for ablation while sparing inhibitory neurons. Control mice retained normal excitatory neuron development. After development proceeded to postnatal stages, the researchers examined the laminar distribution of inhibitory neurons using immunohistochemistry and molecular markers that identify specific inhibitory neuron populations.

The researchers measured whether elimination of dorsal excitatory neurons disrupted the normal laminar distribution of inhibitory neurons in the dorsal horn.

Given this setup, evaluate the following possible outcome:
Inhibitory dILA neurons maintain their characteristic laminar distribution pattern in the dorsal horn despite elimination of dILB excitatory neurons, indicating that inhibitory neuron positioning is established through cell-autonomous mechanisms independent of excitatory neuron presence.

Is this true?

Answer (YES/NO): NO